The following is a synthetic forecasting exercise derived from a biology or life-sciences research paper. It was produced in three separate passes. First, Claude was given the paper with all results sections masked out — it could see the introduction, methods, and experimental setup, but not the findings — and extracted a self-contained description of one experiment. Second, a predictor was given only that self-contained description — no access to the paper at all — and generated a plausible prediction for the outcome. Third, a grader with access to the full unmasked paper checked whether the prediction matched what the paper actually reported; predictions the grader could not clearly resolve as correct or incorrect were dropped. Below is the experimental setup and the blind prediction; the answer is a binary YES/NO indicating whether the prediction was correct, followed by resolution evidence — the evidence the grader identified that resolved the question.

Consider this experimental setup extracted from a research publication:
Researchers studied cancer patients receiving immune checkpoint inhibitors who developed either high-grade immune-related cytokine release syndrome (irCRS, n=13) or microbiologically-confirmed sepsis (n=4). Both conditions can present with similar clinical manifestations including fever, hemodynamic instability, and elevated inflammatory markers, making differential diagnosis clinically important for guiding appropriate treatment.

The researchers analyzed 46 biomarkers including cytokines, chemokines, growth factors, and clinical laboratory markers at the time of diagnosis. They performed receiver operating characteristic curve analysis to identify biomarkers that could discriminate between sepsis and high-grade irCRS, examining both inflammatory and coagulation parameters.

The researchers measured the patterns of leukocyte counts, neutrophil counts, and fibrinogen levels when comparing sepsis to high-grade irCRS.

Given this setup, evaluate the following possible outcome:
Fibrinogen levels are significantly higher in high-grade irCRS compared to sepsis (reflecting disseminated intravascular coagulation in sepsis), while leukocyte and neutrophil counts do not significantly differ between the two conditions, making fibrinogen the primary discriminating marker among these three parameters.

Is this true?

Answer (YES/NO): NO